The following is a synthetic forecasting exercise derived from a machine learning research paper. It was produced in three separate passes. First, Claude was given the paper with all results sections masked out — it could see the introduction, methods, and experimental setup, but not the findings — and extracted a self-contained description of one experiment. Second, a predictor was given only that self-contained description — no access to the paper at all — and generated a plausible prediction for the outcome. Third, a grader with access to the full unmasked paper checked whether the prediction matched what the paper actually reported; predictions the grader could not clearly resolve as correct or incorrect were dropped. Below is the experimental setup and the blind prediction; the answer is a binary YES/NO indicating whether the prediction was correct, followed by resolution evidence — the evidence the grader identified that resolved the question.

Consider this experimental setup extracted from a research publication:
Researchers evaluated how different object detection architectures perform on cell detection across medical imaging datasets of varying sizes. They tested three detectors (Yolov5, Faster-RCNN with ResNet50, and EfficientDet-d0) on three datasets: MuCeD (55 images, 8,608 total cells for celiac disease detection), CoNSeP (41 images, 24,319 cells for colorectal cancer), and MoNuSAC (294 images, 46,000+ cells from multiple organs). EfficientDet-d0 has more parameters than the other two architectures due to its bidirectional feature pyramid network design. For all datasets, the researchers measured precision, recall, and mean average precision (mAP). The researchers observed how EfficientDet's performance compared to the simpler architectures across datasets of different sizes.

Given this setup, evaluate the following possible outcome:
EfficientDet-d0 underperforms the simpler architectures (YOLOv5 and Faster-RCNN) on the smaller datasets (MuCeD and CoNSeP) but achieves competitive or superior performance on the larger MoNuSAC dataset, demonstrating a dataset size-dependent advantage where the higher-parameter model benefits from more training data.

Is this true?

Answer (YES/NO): NO